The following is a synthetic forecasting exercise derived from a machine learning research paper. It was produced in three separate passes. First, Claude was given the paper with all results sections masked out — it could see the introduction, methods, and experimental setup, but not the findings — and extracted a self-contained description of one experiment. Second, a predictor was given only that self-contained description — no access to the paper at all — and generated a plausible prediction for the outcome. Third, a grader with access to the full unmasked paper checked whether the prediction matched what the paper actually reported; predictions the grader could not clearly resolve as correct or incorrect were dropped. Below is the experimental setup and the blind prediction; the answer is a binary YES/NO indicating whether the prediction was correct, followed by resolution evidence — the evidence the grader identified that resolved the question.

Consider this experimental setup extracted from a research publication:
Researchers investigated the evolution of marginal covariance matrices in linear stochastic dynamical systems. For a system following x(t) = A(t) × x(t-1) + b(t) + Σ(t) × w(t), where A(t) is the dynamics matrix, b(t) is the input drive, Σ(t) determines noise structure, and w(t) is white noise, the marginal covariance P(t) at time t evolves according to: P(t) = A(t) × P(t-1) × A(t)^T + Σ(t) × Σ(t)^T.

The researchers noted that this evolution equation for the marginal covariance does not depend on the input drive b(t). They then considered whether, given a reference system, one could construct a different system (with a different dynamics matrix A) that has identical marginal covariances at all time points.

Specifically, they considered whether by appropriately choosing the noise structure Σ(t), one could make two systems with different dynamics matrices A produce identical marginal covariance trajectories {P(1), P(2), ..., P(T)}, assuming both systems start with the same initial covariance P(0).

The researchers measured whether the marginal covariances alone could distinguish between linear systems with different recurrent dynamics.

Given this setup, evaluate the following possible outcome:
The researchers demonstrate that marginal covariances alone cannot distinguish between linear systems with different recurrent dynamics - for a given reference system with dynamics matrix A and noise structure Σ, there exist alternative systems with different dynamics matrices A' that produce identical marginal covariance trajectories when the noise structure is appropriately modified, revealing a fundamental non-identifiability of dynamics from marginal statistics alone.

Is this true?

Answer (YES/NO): YES